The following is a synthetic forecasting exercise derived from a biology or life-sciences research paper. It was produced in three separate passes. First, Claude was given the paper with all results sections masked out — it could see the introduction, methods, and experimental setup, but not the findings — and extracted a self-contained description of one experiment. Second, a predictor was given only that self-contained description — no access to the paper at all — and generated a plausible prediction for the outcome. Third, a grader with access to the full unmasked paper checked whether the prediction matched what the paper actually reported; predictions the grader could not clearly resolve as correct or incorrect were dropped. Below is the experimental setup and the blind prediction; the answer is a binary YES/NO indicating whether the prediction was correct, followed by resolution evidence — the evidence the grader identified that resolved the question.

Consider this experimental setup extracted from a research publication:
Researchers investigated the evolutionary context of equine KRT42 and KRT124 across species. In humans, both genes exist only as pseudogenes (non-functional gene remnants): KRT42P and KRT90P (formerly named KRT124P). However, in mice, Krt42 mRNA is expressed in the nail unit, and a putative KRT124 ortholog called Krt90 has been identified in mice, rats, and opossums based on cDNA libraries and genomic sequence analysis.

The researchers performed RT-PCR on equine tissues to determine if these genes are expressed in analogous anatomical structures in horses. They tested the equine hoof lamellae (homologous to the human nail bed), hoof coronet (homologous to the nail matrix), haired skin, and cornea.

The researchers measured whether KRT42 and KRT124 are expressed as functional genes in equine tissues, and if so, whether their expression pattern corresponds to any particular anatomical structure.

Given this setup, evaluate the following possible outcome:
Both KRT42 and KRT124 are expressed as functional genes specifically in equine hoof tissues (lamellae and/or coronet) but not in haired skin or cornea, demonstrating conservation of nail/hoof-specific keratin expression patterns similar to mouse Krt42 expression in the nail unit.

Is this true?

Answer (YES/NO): NO